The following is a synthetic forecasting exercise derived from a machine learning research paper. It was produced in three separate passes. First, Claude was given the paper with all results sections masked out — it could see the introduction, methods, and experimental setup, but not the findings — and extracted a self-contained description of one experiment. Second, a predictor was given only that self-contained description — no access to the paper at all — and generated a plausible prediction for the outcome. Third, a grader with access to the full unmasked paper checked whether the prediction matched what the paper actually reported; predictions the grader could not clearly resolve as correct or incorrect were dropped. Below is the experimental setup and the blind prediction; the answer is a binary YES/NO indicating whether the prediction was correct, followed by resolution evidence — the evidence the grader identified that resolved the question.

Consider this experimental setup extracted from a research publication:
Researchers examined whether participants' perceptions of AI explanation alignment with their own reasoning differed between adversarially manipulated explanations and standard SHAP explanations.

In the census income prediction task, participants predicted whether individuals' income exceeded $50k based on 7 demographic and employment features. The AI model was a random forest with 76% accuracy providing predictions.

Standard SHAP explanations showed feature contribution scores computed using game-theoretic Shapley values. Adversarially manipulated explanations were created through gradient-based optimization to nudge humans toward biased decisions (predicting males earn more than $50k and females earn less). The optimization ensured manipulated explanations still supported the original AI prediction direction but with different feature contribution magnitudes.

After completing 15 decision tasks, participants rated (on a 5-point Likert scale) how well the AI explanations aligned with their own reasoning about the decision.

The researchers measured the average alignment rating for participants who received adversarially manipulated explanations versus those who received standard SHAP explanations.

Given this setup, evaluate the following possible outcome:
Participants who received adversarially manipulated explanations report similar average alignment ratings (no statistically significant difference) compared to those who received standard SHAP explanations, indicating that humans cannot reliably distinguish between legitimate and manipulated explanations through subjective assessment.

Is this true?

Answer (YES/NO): YES